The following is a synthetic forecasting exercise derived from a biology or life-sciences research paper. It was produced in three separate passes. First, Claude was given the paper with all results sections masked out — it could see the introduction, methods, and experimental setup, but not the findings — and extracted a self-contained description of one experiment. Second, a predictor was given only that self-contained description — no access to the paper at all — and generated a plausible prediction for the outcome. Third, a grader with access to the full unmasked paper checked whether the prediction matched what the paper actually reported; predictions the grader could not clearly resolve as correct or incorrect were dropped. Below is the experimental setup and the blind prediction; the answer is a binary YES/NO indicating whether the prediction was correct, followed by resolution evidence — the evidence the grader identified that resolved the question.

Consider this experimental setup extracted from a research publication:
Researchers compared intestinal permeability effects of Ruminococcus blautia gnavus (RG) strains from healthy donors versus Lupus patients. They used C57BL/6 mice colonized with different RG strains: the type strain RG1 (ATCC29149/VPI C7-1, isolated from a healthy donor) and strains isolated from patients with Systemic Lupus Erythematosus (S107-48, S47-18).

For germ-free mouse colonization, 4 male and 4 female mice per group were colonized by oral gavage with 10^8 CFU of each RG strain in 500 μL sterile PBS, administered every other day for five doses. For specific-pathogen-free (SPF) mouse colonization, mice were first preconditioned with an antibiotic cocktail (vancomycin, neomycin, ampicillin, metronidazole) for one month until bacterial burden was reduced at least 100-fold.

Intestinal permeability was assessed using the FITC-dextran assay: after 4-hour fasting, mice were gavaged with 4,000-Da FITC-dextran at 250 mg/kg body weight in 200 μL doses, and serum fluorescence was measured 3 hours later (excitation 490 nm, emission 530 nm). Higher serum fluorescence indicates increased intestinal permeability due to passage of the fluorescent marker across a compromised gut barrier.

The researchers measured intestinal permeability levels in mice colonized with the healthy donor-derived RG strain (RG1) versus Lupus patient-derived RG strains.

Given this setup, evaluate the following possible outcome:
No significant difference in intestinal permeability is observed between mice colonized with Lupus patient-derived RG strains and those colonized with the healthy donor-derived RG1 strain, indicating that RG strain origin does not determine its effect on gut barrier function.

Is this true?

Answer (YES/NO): NO